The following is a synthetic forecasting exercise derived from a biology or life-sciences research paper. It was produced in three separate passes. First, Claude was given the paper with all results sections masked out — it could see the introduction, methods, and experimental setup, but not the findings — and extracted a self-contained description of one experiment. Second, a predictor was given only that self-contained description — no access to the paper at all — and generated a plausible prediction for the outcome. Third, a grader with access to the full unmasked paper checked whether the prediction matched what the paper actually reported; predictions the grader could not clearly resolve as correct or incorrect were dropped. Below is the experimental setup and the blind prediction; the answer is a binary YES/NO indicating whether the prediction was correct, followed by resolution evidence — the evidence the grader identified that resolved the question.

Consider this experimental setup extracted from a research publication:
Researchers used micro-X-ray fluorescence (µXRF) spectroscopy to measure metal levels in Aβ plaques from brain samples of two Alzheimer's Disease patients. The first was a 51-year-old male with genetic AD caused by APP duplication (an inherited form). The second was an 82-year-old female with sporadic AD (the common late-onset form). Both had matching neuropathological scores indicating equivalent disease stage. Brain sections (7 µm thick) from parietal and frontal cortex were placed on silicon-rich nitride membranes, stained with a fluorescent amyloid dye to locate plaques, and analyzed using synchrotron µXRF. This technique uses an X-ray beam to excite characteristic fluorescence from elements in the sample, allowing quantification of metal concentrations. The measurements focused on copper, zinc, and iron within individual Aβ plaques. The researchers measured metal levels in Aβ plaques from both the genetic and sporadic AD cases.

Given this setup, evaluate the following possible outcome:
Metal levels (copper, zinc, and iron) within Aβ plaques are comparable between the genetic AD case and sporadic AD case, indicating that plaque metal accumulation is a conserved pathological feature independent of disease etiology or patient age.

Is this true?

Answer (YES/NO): NO